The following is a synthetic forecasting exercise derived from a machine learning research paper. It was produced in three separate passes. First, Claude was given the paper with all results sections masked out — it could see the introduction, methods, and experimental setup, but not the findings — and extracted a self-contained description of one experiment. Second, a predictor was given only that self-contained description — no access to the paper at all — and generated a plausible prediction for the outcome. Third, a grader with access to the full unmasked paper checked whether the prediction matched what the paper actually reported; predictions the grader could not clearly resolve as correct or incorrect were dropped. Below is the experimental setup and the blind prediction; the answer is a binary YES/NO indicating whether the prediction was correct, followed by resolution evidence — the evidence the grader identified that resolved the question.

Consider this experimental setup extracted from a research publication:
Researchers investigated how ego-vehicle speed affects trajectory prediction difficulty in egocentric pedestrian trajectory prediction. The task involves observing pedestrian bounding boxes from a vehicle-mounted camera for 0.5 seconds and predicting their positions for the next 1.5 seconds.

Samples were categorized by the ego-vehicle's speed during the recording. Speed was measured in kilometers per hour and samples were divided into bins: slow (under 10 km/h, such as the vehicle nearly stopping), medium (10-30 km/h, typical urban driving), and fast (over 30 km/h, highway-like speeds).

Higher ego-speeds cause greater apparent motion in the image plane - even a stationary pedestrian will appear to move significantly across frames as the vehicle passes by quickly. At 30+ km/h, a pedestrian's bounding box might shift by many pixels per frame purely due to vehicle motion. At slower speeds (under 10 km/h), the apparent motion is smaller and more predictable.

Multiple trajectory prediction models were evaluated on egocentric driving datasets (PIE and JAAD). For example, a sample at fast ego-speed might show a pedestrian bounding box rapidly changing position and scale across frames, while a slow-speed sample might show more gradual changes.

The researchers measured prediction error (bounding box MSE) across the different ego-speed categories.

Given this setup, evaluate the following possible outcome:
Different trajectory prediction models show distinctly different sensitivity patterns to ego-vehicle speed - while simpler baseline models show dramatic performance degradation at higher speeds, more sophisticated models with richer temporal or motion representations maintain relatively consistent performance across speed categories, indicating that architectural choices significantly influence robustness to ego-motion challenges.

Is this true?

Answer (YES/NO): YES